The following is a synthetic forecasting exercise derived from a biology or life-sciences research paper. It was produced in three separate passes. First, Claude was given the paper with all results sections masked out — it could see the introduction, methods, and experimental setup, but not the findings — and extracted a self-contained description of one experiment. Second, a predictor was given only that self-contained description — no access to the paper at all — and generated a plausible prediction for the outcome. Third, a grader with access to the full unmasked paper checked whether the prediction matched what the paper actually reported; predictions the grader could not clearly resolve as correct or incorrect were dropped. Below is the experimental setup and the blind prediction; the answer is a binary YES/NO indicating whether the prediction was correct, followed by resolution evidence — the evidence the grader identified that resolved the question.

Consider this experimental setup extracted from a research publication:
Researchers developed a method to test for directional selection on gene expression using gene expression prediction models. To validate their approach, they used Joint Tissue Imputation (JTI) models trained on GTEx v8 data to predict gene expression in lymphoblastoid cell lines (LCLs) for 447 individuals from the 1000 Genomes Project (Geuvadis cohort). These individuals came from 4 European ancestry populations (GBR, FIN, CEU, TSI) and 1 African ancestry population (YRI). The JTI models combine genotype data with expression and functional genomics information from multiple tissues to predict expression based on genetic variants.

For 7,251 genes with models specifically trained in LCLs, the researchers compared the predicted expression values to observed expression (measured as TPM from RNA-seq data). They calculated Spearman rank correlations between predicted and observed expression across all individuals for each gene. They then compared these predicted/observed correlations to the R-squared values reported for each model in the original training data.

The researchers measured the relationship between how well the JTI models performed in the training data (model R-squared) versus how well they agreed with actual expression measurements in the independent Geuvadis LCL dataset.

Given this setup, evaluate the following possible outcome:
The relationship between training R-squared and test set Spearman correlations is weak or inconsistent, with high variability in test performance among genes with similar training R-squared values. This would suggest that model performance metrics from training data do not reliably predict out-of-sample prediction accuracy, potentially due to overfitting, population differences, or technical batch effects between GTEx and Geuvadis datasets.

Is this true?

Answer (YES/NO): NO